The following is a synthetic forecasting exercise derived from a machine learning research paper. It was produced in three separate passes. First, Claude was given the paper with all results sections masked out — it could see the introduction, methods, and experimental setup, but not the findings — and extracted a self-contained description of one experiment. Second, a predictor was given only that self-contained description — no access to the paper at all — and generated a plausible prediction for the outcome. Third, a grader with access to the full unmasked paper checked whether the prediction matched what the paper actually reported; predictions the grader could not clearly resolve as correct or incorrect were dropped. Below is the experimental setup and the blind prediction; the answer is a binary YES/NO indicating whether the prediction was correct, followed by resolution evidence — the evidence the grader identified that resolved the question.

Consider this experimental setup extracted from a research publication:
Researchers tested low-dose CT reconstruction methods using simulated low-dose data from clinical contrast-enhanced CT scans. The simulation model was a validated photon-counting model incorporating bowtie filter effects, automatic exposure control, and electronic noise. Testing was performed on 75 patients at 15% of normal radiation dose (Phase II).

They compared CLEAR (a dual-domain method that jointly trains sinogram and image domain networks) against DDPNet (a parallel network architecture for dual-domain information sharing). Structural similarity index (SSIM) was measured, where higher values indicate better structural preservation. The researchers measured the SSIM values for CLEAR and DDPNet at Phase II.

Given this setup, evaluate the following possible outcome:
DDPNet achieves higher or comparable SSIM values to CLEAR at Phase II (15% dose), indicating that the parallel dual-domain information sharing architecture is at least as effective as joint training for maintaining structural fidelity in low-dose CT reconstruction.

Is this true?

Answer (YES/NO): YES